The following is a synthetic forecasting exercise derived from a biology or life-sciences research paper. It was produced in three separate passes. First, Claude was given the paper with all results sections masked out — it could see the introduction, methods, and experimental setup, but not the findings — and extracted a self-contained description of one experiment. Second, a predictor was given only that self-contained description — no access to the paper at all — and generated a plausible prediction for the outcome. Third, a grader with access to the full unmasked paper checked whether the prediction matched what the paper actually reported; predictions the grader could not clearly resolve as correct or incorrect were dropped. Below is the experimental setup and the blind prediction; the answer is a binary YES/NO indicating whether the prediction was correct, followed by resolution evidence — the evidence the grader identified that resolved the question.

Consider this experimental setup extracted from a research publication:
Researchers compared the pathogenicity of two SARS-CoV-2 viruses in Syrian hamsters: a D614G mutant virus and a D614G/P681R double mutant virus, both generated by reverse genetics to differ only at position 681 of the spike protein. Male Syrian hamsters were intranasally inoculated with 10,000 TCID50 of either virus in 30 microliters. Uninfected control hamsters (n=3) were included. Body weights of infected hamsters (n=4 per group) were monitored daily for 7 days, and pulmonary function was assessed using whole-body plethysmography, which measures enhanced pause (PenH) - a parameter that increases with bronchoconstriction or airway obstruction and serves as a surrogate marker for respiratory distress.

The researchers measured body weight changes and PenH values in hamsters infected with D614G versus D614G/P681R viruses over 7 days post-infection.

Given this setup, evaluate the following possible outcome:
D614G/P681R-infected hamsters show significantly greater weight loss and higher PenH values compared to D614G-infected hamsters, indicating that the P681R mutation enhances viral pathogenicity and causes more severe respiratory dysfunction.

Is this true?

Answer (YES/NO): YES